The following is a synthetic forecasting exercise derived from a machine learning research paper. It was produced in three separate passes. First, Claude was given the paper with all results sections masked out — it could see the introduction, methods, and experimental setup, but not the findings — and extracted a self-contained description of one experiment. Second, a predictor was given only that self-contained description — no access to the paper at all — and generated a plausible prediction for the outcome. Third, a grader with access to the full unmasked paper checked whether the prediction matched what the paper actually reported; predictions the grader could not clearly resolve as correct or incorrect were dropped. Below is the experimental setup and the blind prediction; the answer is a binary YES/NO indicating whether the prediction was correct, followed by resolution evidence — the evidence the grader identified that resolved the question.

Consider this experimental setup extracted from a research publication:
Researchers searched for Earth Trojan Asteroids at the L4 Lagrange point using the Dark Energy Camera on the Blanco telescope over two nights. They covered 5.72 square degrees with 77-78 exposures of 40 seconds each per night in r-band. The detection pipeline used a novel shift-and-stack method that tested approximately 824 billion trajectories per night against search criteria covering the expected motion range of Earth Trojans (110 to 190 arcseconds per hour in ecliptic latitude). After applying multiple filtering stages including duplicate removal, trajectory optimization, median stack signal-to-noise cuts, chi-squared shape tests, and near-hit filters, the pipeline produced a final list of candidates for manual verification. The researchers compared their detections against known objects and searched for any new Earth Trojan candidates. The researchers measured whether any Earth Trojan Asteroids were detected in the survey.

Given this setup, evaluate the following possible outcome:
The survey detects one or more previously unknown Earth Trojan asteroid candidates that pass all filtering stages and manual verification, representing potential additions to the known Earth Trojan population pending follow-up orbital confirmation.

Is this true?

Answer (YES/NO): NO